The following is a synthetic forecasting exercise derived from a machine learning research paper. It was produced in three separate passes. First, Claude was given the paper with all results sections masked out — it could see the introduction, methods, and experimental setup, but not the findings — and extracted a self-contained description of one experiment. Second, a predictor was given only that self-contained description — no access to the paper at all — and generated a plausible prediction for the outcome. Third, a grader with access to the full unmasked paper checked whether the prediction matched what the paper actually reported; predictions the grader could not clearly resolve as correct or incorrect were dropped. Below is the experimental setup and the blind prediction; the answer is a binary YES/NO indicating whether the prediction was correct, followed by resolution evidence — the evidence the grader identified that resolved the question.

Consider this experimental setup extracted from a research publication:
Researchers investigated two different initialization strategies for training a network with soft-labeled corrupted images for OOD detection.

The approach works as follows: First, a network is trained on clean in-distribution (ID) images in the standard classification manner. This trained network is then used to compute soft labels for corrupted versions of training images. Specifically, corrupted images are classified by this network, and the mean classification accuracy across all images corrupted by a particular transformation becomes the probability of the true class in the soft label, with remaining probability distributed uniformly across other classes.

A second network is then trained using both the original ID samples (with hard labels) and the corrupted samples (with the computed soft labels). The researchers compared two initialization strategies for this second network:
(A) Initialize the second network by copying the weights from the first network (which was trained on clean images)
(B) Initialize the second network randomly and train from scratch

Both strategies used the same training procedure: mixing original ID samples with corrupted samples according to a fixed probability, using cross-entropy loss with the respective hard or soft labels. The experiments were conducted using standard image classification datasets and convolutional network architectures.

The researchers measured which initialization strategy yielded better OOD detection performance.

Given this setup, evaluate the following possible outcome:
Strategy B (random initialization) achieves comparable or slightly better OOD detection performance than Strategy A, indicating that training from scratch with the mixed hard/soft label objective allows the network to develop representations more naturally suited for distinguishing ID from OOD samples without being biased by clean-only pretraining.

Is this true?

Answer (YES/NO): YES